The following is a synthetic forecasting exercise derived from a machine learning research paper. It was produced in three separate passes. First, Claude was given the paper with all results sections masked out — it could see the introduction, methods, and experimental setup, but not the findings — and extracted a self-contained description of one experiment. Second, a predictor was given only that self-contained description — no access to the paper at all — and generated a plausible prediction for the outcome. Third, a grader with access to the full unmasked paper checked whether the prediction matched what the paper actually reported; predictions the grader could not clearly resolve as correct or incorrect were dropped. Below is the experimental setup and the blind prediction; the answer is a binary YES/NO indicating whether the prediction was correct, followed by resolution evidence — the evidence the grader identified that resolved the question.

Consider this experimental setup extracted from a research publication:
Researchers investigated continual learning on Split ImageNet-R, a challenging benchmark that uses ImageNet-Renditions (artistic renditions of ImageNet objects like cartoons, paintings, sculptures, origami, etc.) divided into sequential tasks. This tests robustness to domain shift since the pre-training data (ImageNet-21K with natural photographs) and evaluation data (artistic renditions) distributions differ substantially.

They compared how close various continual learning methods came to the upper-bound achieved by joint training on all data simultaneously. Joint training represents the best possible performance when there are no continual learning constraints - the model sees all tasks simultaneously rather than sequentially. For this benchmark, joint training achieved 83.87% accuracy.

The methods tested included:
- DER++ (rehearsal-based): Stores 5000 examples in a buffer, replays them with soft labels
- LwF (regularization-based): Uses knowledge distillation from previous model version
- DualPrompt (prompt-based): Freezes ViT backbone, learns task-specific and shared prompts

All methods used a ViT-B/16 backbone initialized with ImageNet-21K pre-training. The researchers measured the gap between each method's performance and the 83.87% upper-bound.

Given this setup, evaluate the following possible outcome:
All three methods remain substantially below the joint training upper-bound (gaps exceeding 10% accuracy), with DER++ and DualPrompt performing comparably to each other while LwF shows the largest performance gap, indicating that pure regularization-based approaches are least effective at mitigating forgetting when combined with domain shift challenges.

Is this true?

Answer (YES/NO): YES